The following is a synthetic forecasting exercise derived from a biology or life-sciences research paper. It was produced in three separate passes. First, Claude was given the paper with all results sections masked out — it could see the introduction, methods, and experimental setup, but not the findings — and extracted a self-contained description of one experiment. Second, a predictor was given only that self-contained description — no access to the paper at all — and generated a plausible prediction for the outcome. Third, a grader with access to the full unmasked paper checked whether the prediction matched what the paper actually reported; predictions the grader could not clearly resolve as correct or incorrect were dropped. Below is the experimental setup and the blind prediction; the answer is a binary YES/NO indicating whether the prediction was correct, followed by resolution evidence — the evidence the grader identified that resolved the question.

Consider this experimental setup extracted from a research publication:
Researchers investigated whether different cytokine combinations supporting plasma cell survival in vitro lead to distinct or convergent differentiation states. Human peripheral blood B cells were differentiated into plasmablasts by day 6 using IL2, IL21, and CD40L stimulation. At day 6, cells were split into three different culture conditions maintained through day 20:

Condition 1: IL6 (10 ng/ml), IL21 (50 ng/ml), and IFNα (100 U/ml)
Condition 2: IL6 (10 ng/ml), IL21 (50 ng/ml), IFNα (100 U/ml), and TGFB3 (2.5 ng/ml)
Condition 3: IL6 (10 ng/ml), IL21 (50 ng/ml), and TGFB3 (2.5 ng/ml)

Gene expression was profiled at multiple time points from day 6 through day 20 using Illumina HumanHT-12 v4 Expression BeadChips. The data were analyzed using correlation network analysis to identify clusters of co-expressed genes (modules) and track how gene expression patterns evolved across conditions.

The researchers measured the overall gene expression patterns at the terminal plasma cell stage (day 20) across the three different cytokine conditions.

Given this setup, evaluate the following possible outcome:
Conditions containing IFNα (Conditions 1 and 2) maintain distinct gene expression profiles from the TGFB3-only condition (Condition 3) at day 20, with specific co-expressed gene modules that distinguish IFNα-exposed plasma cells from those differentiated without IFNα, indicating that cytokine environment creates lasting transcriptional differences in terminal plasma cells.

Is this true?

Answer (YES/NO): NO